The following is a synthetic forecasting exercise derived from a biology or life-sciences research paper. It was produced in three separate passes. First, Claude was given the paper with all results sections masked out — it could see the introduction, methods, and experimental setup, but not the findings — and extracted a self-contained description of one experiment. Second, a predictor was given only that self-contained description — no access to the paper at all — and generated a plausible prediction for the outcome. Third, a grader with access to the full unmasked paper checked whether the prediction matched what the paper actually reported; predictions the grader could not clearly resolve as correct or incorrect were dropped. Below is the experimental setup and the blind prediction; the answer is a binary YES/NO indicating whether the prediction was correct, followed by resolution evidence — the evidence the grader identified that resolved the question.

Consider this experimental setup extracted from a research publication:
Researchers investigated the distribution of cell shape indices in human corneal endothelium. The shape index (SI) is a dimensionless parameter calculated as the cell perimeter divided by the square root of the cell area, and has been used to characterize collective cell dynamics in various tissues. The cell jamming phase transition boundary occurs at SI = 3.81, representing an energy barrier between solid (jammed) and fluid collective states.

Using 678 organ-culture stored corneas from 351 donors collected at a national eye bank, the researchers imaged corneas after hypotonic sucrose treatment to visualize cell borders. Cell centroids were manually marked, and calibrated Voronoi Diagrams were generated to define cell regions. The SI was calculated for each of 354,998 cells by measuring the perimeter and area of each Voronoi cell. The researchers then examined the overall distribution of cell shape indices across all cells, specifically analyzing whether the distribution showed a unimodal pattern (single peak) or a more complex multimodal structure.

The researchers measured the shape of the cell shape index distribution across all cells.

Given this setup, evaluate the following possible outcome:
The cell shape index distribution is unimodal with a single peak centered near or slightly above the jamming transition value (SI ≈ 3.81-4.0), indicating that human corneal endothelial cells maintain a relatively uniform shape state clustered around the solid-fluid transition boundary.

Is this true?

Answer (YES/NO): NO